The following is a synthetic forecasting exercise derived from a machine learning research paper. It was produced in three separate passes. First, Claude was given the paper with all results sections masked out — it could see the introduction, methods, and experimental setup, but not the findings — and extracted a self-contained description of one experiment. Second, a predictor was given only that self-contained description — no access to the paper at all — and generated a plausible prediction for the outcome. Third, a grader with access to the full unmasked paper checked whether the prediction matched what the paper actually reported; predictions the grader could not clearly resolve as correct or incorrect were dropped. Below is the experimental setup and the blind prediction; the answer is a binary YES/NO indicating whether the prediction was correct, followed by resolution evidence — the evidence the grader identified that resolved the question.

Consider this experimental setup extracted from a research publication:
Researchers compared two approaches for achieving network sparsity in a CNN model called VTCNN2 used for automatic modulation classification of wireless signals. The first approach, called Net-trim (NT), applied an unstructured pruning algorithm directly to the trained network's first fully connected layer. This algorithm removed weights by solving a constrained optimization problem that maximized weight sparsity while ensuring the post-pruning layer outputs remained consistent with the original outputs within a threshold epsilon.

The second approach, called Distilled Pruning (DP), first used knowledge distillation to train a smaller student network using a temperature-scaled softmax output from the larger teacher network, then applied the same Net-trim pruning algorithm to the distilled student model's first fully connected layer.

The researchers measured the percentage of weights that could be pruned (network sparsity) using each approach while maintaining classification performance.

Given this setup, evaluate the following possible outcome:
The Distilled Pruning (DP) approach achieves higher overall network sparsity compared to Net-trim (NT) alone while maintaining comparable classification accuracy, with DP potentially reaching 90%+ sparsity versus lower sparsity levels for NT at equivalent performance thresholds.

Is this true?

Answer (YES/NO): NO